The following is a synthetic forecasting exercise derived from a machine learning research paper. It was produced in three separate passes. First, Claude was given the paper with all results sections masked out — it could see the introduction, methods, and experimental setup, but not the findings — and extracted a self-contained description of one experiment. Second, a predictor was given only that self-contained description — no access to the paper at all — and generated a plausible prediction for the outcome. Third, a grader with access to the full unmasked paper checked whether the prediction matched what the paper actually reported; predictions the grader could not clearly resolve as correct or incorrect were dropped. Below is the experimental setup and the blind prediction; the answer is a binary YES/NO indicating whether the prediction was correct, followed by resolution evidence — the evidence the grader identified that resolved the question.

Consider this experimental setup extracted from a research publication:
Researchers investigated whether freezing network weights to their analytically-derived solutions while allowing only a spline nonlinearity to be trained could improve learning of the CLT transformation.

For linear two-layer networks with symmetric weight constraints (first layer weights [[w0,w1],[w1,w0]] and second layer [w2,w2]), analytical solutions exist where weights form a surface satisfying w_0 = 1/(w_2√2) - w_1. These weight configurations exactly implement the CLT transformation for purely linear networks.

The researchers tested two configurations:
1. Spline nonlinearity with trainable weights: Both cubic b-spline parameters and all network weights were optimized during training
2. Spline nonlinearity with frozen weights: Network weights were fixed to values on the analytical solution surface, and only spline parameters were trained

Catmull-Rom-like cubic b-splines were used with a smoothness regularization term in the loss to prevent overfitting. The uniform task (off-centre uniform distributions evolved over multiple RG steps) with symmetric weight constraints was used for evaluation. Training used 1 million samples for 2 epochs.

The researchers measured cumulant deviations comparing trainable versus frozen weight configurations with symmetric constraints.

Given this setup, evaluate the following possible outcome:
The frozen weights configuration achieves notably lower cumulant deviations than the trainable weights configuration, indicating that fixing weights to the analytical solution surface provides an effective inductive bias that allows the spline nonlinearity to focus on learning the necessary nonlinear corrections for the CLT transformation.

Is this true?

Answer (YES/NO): NO